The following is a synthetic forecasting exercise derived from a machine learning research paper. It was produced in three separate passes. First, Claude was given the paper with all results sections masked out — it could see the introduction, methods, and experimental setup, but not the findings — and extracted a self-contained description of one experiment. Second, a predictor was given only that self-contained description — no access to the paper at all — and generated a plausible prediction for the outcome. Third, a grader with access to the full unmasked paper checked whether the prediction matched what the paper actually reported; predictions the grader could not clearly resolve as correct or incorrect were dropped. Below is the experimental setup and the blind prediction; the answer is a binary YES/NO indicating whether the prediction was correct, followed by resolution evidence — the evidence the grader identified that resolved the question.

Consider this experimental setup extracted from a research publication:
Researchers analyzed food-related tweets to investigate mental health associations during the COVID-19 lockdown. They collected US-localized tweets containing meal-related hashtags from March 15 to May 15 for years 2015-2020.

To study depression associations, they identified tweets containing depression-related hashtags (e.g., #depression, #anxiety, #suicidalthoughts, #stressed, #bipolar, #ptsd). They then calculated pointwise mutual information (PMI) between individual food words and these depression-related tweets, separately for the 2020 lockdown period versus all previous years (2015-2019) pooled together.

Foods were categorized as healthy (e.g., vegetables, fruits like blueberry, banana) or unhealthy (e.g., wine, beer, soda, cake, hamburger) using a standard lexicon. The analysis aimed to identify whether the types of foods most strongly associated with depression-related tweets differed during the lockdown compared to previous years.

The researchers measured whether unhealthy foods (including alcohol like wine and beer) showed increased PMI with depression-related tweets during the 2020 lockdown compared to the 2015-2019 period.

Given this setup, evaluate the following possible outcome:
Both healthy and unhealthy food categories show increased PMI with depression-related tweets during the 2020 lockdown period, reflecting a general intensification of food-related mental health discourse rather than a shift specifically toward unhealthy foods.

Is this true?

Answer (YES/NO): NO